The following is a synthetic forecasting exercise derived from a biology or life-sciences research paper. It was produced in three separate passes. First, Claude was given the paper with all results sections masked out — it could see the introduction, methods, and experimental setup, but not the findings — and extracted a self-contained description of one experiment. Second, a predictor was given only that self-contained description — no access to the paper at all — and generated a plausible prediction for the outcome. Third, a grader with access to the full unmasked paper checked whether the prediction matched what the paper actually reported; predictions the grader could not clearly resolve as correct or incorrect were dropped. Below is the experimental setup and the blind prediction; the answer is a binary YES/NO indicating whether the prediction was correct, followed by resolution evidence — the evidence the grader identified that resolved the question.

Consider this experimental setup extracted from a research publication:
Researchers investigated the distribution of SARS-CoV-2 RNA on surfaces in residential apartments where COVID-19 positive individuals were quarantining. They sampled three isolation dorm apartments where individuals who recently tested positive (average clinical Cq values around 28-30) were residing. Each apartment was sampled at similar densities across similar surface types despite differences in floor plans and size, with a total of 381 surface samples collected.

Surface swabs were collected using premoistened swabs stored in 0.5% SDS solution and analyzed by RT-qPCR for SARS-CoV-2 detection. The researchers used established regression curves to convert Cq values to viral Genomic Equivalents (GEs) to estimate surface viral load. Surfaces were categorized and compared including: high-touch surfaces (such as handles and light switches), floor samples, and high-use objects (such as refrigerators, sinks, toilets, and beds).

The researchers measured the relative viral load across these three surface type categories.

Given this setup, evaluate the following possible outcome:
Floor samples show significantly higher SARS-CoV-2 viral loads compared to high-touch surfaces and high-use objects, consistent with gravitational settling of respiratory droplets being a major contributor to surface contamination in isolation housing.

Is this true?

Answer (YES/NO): NO